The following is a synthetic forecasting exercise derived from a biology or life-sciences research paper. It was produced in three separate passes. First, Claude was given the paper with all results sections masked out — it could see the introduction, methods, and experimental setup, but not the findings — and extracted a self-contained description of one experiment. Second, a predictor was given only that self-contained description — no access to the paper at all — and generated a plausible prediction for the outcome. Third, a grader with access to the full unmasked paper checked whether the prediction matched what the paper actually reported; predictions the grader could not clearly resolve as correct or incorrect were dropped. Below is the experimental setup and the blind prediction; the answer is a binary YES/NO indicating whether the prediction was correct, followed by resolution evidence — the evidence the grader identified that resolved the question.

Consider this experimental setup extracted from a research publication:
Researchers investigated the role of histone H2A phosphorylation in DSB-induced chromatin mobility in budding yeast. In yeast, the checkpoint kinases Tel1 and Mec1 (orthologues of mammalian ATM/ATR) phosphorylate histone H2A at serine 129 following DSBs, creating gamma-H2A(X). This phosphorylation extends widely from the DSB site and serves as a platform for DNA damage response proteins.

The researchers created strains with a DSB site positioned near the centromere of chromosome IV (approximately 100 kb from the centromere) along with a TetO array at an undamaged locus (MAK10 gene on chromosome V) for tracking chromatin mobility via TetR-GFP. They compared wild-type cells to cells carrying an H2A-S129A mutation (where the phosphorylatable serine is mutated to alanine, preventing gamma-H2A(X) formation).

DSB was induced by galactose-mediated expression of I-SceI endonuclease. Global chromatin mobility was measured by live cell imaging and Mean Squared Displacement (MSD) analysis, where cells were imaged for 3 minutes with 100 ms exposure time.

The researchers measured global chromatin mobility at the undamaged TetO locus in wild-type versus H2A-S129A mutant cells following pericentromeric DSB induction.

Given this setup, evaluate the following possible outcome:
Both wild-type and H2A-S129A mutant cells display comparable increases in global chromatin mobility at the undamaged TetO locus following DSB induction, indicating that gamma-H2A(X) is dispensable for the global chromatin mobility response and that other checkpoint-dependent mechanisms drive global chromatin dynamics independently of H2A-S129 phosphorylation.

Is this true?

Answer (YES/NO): NO